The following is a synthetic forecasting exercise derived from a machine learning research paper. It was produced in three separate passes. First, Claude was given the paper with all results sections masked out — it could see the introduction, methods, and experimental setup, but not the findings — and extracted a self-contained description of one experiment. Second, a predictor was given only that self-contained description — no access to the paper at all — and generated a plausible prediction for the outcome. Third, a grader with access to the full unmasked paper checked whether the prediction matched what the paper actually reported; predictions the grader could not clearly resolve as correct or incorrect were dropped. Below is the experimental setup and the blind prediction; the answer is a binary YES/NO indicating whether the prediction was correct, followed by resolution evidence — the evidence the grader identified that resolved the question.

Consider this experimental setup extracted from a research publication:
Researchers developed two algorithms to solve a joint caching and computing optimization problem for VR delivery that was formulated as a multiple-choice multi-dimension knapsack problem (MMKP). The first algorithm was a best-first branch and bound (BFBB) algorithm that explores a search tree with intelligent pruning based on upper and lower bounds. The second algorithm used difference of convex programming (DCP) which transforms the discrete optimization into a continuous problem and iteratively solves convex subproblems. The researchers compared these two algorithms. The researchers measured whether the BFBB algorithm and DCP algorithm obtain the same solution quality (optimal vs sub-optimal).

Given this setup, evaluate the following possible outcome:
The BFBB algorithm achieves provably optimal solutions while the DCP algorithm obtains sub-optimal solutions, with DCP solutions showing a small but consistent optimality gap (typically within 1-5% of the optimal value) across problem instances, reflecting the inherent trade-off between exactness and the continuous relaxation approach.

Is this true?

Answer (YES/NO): YES